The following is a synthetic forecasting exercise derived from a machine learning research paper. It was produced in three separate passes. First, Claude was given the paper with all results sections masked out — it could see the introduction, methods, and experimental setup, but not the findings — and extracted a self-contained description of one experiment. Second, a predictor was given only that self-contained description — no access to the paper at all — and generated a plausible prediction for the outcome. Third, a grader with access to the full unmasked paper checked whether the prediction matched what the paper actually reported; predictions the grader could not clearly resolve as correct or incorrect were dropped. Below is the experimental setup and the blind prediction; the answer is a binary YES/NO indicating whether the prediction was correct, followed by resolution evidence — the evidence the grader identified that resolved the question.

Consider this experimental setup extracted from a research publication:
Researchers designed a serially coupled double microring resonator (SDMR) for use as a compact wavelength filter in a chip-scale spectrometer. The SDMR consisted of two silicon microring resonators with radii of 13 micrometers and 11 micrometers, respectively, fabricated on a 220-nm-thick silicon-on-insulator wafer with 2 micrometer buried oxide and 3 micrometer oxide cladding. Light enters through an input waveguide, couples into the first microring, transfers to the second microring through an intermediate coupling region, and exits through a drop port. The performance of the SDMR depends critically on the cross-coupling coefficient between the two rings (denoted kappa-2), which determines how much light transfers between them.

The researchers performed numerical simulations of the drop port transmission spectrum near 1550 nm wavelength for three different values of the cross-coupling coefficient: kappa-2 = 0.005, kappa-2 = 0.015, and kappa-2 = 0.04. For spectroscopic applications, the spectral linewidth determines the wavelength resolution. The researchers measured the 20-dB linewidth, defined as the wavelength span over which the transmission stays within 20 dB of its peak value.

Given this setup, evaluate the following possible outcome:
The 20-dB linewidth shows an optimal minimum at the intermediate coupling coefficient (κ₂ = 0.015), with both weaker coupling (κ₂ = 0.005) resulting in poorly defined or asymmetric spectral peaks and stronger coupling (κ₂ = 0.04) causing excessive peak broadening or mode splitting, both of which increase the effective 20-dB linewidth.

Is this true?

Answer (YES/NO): NO